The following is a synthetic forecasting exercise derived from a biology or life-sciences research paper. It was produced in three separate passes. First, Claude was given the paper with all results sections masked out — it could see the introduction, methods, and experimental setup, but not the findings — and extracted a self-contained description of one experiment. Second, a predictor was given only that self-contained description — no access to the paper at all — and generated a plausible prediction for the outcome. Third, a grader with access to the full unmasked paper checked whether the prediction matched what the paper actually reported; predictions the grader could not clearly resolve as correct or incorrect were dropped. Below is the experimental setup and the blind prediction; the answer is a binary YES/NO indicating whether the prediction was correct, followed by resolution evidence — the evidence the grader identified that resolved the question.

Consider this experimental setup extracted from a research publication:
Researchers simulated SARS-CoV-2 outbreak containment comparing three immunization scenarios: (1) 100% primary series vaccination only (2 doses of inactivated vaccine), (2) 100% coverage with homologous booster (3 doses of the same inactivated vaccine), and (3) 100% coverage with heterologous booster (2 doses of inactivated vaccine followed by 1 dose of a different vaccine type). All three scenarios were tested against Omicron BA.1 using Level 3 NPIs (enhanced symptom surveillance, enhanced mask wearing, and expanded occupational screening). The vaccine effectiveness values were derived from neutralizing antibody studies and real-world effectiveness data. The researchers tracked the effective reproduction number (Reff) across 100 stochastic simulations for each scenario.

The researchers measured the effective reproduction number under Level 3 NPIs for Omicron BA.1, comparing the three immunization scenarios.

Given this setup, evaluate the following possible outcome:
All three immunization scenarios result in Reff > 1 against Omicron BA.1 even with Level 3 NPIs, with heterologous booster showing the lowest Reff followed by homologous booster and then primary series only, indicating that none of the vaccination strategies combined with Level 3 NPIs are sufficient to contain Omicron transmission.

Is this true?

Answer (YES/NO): NO